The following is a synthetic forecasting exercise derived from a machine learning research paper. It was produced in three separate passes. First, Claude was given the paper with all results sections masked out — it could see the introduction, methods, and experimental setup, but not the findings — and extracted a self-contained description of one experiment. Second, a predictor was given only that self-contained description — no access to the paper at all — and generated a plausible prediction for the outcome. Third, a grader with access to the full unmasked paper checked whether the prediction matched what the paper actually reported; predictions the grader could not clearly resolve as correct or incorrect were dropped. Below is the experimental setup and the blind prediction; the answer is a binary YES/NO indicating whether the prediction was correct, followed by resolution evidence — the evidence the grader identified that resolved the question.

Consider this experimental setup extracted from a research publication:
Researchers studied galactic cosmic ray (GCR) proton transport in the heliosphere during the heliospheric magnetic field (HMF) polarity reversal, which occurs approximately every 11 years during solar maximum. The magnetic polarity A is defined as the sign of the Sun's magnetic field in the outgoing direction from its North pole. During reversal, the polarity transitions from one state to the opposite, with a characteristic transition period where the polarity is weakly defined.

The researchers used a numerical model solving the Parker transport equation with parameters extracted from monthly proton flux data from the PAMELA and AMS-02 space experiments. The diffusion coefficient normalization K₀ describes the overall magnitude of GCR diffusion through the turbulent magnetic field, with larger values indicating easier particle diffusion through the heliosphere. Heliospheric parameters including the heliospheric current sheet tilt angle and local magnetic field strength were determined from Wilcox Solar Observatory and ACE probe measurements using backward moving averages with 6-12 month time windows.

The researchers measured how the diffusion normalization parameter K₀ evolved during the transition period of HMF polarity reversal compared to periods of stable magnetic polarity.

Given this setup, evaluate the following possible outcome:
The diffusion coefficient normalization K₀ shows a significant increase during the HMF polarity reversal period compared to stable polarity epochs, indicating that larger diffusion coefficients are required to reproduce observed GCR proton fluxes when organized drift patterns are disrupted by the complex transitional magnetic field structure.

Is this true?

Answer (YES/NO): NO